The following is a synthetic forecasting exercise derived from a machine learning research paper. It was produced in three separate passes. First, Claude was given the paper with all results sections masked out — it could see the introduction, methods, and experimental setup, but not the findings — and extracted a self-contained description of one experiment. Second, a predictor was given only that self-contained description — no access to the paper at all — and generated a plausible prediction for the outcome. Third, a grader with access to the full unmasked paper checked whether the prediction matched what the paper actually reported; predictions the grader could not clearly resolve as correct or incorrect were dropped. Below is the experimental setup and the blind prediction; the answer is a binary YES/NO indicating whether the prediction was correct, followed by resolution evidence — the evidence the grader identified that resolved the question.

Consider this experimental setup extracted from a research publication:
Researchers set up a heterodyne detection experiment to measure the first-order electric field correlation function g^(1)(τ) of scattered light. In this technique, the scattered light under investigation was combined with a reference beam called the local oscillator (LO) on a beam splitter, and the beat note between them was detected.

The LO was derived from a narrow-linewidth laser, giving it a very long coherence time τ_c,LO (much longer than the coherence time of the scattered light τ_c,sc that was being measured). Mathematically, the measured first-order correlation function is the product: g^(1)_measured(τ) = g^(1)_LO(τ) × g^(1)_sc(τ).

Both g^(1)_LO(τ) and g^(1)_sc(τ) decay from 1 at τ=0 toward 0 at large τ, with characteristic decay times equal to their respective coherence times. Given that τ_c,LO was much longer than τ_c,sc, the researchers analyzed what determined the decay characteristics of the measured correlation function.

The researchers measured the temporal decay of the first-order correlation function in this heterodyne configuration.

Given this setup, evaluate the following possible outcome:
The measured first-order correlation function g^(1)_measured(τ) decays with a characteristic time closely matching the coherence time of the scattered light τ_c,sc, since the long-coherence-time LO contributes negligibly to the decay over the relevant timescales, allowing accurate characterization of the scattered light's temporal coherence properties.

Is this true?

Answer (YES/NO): YES